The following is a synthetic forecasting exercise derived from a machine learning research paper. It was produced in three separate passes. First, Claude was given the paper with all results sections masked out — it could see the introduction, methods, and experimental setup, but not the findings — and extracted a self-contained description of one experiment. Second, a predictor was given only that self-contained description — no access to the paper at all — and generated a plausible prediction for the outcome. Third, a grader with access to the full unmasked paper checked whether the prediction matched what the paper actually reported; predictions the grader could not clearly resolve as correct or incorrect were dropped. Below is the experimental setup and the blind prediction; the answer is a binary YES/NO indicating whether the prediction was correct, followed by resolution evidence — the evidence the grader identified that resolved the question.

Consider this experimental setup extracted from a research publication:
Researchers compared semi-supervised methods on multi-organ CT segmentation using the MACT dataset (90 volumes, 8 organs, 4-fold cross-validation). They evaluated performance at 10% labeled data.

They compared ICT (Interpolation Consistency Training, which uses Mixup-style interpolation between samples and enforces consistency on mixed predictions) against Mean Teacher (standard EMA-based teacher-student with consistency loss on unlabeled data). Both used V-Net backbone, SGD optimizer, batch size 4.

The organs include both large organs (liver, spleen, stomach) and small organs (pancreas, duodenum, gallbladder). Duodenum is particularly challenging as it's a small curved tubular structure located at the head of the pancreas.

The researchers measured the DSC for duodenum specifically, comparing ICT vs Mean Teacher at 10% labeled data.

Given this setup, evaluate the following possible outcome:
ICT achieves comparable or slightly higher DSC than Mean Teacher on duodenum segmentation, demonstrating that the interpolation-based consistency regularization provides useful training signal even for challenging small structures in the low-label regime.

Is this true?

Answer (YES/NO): YES